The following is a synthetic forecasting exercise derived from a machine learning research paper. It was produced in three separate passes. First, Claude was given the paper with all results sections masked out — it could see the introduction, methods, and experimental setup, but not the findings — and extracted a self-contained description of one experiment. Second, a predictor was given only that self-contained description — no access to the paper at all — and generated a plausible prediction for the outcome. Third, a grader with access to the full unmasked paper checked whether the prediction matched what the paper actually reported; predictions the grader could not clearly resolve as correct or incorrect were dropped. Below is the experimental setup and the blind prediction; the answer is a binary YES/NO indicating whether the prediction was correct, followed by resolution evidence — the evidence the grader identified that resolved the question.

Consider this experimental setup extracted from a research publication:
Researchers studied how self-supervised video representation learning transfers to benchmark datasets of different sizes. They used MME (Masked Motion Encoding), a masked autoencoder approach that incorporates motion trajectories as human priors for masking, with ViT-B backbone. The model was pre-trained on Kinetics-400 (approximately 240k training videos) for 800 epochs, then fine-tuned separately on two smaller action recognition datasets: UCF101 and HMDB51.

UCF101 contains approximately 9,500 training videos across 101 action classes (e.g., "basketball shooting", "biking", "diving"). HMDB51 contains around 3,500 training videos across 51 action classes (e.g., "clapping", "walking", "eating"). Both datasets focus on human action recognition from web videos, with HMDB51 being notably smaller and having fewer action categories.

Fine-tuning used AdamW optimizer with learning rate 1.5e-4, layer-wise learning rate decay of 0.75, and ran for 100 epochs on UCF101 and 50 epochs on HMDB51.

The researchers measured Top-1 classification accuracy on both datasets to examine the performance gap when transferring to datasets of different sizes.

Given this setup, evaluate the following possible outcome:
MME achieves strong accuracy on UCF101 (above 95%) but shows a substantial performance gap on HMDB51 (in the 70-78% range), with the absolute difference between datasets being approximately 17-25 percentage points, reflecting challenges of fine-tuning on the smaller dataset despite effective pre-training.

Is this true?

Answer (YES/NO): YES